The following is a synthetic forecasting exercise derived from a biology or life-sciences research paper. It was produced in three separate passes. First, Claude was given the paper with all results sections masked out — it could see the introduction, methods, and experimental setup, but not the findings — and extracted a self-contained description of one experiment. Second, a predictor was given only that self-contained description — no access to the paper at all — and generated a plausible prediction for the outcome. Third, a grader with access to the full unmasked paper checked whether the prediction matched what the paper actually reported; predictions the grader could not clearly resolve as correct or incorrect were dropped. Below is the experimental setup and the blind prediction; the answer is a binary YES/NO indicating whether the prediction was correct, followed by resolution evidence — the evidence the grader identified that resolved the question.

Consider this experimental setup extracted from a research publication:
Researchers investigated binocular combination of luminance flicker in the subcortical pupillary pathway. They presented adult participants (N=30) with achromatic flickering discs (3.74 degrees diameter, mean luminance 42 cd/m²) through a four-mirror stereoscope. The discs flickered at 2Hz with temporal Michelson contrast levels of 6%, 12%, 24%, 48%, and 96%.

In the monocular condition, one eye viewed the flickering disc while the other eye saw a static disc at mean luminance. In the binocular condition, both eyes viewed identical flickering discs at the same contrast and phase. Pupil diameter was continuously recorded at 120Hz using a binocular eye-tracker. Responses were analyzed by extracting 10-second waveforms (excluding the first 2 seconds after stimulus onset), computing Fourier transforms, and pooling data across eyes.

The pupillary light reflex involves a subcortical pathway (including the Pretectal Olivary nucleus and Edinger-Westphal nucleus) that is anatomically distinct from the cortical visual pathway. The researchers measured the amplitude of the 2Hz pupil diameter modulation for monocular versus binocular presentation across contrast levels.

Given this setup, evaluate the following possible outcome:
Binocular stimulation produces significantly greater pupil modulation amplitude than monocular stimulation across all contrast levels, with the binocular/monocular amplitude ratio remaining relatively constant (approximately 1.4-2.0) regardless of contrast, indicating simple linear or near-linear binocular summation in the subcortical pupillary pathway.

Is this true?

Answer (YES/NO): NO